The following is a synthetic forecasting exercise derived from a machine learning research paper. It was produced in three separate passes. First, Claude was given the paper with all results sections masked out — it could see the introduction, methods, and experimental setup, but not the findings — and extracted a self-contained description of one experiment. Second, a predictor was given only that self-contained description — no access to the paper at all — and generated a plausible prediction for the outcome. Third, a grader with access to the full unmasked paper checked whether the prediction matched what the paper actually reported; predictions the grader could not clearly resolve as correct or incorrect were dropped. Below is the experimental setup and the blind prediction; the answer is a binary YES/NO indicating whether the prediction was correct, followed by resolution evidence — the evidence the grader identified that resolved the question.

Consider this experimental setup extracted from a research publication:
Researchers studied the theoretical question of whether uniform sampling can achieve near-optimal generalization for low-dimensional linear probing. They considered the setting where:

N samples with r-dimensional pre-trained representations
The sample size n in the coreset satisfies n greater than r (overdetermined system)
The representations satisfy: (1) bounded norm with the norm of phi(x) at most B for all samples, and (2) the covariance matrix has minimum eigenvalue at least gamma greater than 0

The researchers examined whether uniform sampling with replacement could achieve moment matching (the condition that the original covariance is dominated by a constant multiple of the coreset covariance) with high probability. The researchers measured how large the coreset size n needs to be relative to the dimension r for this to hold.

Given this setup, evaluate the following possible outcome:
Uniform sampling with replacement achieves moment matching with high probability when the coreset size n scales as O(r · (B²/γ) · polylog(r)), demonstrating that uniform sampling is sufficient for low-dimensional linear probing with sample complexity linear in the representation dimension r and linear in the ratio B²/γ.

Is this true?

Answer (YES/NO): NO